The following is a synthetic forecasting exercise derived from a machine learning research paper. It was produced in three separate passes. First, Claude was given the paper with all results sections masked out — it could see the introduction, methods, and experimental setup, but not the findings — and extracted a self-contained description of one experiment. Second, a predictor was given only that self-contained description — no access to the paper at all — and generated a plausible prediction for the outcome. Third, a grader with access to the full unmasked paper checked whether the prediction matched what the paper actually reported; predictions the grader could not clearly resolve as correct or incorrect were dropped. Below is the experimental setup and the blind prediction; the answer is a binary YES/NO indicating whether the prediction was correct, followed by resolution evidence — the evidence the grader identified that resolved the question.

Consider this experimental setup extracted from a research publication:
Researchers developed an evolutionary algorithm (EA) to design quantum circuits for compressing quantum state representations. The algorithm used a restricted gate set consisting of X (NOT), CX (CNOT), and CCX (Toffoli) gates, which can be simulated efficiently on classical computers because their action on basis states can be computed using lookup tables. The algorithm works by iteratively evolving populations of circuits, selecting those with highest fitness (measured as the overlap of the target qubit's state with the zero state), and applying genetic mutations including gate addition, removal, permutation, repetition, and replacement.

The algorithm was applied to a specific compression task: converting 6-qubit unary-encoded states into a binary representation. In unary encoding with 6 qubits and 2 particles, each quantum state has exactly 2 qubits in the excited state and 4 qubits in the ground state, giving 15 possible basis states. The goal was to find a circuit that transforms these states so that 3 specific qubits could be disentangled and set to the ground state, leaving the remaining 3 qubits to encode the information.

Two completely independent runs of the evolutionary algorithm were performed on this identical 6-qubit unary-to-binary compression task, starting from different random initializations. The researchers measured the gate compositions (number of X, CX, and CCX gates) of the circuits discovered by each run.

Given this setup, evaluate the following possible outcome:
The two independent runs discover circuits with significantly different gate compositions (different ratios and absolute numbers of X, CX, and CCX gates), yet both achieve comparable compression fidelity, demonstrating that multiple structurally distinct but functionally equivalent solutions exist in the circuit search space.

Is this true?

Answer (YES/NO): YES